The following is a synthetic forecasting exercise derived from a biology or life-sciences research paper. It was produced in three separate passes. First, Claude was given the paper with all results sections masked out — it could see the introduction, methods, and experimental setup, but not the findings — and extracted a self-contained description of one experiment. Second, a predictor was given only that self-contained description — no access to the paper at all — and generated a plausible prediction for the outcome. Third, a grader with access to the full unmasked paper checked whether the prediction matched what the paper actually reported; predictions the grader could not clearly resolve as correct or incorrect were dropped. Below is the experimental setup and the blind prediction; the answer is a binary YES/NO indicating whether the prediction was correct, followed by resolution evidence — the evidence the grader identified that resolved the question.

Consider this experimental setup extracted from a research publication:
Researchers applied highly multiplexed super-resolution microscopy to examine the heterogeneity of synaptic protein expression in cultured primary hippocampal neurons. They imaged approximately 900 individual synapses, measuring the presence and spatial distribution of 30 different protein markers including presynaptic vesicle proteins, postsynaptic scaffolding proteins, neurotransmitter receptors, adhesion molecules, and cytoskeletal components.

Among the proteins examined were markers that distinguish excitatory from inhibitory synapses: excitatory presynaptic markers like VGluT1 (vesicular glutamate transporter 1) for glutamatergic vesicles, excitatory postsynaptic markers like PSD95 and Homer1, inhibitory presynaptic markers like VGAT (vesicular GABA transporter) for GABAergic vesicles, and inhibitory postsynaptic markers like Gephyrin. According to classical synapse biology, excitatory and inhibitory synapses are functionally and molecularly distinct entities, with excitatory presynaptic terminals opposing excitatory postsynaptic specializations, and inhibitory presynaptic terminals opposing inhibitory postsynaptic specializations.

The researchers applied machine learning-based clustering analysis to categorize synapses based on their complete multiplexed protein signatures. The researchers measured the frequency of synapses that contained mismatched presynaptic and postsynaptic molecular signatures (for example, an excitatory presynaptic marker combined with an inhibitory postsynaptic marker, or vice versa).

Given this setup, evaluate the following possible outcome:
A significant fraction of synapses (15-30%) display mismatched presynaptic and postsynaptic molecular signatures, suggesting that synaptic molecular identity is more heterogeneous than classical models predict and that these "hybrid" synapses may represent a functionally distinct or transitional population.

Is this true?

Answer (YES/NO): NO